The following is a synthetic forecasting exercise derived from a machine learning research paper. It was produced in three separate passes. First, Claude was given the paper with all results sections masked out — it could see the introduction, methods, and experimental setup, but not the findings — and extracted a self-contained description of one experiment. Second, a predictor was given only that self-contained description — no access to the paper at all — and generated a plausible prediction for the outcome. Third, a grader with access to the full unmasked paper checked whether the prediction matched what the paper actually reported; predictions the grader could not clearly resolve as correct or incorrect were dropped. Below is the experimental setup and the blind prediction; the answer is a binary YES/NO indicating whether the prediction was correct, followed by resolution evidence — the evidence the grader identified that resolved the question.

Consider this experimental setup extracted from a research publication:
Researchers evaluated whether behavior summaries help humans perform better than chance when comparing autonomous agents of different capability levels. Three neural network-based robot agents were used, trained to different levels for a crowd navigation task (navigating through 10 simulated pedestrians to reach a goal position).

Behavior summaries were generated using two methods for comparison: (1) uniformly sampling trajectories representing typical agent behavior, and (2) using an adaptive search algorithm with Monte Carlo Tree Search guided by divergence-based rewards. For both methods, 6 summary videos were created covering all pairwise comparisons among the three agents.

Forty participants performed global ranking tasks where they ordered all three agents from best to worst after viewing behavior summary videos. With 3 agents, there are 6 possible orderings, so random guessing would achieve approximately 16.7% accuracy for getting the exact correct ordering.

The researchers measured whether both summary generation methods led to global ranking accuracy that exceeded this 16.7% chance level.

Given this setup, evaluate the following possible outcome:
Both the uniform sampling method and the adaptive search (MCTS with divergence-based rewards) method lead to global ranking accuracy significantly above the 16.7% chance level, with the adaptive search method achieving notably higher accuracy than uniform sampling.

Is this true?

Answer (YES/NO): YES